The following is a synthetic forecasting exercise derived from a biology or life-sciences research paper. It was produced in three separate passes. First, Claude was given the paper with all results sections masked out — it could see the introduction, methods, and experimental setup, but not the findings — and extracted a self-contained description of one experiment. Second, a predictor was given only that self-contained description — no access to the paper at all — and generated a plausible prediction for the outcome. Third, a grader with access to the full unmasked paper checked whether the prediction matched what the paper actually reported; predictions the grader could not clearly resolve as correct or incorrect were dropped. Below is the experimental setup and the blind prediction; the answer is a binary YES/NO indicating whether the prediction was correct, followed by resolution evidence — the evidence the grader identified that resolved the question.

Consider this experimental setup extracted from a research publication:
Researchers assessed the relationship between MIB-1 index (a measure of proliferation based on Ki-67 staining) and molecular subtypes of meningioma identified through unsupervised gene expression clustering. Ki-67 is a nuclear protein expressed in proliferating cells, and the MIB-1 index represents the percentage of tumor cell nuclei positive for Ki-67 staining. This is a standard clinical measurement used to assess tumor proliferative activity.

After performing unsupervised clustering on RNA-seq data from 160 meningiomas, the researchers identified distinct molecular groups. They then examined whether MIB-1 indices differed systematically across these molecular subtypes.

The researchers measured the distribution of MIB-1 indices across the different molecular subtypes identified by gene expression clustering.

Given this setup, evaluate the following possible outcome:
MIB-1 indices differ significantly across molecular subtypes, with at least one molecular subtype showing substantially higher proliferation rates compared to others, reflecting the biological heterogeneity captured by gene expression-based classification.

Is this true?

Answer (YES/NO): YES